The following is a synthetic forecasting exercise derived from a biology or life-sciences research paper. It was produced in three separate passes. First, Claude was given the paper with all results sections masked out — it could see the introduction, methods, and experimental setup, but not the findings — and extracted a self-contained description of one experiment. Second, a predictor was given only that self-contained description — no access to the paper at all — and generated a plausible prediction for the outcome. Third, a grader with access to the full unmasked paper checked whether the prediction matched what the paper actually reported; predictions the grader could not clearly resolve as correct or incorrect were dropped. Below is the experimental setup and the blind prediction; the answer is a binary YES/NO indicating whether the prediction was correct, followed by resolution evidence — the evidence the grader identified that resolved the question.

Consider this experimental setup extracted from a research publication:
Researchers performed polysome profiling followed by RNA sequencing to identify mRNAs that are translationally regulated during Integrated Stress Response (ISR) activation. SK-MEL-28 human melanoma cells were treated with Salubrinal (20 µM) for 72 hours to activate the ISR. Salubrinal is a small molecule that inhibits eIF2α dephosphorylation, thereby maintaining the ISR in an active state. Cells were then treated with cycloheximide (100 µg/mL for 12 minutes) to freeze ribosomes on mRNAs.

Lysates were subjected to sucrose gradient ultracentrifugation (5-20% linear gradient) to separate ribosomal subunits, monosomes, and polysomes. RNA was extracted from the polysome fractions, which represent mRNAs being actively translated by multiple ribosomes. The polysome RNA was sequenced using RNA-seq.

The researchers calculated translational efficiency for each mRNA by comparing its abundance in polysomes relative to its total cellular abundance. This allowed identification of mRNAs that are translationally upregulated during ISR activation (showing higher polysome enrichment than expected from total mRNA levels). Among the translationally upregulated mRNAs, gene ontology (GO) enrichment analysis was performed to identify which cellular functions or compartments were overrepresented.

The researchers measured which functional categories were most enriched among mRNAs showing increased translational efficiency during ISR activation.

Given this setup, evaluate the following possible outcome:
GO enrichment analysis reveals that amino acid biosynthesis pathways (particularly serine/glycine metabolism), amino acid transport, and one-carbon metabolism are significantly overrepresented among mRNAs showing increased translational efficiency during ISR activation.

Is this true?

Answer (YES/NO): NO